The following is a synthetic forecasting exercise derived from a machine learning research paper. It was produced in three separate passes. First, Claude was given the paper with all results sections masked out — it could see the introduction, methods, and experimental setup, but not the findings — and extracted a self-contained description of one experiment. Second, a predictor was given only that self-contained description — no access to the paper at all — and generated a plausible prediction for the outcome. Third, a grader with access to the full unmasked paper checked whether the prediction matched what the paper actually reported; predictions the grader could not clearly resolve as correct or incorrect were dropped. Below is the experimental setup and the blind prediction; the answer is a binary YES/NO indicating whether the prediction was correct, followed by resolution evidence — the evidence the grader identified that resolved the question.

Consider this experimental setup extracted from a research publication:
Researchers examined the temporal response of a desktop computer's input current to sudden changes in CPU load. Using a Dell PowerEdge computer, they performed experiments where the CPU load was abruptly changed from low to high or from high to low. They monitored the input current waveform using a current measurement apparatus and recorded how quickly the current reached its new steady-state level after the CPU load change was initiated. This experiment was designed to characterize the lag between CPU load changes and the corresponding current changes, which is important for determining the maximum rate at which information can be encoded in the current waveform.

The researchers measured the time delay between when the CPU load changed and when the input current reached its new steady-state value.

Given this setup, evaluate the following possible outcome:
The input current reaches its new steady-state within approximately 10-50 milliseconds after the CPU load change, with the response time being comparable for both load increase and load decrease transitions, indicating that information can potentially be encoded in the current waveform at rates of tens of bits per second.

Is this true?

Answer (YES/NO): YES